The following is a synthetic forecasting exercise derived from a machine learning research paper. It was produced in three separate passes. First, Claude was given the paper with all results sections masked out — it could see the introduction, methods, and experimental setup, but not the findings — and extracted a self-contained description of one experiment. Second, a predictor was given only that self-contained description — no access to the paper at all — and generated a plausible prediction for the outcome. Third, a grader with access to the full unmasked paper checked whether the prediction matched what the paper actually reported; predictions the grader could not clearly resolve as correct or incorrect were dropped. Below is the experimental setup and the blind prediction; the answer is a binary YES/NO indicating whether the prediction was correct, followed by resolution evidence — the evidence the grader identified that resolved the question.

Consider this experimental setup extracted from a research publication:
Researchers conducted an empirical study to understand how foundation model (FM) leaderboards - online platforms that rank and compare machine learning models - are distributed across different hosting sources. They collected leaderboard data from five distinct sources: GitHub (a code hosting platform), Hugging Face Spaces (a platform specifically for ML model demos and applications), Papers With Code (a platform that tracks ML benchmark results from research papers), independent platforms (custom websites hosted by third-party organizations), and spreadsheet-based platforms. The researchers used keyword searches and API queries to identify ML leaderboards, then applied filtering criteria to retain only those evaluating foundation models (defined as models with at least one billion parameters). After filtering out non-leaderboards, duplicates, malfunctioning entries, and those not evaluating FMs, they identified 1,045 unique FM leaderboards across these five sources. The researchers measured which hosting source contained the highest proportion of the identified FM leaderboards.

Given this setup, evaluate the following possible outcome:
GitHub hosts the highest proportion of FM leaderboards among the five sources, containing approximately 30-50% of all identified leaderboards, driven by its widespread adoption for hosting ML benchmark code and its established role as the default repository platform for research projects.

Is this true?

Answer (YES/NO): NO